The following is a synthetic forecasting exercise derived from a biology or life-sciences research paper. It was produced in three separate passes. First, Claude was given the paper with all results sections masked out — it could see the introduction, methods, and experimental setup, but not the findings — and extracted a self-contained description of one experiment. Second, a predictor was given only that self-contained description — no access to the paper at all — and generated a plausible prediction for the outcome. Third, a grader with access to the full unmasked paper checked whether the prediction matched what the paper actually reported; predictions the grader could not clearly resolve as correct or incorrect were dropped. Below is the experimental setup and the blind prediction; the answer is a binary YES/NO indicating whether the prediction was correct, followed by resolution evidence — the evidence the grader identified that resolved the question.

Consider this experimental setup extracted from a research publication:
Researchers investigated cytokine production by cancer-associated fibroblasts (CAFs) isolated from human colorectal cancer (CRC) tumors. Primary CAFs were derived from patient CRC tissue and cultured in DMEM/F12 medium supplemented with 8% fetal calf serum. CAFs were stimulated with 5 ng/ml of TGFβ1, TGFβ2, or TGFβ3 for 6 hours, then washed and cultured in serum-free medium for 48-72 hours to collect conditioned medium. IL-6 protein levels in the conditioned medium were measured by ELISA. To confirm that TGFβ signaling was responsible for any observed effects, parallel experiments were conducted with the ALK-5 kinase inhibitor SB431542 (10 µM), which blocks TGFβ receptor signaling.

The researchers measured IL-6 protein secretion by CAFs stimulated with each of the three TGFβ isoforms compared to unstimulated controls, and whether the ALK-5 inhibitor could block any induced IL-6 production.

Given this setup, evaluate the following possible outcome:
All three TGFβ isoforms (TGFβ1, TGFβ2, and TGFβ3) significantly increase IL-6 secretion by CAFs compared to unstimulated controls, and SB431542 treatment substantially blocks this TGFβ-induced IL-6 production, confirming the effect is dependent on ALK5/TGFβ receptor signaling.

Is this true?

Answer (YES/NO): NO